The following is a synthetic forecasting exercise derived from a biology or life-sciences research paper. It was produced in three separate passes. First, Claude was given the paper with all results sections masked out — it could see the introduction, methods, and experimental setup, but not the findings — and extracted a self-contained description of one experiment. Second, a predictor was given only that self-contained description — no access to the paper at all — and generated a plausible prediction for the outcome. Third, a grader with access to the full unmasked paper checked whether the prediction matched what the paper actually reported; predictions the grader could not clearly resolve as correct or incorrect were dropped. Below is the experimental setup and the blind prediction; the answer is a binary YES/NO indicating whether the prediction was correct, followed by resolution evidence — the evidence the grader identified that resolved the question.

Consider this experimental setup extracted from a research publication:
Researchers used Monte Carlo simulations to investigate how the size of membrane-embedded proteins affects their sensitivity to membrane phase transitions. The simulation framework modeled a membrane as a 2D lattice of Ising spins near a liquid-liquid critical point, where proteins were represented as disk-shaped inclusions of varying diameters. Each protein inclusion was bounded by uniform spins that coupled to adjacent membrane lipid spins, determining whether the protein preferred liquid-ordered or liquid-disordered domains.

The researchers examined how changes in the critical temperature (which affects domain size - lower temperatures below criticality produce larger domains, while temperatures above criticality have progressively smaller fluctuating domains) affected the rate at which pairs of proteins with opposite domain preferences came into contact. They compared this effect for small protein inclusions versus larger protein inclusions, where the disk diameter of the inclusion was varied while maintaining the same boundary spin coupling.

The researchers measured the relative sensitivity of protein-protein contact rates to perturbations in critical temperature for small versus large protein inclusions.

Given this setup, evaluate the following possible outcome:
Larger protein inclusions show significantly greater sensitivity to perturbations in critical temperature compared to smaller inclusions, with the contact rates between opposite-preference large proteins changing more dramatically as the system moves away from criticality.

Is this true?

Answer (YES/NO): YES